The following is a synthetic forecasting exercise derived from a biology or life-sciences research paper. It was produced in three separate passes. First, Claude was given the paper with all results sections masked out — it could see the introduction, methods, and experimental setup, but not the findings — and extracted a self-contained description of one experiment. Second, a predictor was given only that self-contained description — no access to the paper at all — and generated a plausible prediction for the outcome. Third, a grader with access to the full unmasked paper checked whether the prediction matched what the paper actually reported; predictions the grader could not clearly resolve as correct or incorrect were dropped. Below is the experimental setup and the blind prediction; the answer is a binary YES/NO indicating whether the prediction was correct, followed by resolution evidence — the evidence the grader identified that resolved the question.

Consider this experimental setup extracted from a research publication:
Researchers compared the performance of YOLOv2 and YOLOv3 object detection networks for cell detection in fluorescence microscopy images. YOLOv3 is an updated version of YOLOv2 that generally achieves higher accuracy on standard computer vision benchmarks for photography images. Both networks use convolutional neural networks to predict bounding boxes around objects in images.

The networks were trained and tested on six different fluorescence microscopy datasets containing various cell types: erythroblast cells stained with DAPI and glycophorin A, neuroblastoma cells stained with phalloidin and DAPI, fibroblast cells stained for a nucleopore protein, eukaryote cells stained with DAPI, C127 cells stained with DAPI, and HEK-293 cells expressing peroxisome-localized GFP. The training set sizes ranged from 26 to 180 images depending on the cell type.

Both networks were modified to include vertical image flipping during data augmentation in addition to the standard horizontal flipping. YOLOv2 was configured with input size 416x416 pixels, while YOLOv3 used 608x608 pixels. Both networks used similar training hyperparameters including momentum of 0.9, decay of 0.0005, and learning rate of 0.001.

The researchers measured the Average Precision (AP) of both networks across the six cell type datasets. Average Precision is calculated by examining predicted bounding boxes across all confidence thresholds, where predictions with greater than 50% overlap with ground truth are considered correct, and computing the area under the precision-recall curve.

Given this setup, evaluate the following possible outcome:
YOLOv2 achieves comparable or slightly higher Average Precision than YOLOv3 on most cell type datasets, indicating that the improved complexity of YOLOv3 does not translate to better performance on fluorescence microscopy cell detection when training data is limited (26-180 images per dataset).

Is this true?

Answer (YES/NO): NO